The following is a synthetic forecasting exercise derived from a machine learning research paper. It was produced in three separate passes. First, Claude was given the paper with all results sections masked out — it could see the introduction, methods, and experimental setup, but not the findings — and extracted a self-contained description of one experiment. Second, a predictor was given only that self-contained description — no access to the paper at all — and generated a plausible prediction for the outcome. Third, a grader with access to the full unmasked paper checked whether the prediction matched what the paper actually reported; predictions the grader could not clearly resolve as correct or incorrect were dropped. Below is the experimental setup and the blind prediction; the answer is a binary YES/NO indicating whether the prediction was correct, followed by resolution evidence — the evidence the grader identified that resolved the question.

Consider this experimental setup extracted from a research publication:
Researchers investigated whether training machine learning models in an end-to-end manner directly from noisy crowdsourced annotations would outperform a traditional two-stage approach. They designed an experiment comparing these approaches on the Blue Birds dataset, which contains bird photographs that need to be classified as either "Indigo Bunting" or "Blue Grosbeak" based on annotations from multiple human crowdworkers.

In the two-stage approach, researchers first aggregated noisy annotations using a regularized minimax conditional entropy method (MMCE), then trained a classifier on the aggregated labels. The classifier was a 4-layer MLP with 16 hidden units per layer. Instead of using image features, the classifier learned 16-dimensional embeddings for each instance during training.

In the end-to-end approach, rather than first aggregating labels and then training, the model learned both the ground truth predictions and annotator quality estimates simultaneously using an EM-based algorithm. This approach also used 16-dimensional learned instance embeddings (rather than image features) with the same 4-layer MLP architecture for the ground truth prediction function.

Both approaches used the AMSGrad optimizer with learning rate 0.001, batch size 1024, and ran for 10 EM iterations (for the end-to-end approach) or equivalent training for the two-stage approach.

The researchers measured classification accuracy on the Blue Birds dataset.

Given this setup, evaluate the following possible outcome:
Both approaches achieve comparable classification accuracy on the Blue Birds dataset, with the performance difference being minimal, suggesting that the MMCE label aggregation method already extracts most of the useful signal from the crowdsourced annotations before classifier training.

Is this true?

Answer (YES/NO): NO